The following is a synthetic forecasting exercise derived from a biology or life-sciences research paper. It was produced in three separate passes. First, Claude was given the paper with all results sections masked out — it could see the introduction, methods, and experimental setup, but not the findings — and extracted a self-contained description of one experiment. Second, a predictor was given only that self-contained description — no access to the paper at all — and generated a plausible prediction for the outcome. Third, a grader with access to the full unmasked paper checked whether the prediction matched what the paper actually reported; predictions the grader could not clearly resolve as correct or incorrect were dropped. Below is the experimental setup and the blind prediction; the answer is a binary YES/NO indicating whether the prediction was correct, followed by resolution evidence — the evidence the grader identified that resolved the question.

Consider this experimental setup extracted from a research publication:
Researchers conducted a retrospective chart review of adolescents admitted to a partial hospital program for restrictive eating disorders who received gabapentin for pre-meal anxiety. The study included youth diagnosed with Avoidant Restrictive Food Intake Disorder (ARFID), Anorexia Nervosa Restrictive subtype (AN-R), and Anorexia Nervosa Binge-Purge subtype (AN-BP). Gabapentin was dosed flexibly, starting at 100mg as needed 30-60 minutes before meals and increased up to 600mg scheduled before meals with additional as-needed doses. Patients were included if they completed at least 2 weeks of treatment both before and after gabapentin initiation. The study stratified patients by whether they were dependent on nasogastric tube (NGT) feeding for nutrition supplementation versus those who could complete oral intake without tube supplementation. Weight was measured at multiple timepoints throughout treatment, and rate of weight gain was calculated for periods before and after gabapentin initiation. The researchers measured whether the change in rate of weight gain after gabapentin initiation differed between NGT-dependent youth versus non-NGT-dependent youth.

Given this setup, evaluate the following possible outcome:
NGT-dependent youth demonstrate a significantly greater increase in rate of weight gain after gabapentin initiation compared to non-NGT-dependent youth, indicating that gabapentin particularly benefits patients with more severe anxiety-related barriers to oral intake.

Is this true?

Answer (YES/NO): NO